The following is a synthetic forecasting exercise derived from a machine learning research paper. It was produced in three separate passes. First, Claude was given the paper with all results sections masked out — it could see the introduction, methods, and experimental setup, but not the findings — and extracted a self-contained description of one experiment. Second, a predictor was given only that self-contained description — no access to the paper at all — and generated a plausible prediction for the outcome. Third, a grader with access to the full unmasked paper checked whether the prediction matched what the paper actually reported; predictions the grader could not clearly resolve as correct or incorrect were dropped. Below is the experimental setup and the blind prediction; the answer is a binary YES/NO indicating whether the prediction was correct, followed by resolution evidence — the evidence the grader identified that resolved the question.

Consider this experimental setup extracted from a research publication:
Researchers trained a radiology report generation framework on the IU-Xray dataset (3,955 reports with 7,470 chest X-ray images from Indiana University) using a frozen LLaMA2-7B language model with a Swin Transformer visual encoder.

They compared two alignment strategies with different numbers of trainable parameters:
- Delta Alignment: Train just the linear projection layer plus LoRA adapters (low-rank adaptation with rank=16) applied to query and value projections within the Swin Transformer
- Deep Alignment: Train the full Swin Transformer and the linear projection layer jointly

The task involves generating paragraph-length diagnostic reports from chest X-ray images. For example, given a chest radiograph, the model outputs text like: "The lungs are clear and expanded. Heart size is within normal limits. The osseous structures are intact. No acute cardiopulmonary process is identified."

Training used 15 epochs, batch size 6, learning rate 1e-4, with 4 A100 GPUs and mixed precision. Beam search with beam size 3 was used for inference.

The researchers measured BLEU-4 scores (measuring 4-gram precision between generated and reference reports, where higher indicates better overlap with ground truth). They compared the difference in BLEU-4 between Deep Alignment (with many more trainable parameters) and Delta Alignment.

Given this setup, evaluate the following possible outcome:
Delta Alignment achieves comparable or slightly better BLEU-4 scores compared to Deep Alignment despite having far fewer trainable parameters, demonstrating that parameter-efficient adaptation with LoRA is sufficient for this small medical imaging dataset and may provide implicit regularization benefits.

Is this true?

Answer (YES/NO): NO